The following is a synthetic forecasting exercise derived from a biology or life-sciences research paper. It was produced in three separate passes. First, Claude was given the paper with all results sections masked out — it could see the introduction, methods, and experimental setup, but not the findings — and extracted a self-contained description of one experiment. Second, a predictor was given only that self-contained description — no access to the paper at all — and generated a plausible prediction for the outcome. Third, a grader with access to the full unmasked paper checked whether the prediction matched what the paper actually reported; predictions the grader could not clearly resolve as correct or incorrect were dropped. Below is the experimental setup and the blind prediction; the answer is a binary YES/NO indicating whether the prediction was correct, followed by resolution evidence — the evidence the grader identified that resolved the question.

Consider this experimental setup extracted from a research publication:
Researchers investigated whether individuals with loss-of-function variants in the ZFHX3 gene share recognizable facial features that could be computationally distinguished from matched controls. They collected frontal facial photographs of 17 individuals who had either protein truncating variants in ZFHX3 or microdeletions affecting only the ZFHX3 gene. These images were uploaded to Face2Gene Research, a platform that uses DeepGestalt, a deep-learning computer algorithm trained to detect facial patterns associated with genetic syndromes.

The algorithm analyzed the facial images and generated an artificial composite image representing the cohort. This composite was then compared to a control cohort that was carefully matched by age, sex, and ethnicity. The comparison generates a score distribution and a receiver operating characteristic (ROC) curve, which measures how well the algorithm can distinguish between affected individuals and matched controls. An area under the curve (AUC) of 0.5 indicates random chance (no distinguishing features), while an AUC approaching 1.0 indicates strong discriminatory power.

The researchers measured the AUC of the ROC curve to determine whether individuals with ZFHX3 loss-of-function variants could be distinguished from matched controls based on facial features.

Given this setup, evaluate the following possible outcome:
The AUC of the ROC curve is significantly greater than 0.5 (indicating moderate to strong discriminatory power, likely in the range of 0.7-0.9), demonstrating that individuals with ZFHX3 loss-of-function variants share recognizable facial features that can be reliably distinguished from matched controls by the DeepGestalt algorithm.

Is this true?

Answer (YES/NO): YES